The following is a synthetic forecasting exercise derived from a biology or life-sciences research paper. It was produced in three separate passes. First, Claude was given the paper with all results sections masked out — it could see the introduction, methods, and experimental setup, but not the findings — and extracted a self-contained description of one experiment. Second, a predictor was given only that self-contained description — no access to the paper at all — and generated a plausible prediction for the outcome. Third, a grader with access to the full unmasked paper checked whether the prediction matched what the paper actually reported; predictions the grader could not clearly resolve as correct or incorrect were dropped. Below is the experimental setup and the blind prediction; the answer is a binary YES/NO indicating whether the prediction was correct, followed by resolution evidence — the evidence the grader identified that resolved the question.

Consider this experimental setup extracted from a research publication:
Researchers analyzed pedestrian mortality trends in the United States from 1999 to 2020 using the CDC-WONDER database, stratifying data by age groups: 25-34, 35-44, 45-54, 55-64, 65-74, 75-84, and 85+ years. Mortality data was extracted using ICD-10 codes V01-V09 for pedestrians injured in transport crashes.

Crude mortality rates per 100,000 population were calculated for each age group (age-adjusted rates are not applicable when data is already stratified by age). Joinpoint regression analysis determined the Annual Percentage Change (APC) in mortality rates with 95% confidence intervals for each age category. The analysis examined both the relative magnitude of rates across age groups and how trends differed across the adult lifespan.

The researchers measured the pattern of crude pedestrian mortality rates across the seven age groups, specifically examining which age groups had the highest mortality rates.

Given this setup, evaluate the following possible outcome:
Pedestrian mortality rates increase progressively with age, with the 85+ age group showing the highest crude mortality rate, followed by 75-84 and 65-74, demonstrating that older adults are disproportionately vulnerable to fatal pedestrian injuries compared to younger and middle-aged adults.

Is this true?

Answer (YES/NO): NO